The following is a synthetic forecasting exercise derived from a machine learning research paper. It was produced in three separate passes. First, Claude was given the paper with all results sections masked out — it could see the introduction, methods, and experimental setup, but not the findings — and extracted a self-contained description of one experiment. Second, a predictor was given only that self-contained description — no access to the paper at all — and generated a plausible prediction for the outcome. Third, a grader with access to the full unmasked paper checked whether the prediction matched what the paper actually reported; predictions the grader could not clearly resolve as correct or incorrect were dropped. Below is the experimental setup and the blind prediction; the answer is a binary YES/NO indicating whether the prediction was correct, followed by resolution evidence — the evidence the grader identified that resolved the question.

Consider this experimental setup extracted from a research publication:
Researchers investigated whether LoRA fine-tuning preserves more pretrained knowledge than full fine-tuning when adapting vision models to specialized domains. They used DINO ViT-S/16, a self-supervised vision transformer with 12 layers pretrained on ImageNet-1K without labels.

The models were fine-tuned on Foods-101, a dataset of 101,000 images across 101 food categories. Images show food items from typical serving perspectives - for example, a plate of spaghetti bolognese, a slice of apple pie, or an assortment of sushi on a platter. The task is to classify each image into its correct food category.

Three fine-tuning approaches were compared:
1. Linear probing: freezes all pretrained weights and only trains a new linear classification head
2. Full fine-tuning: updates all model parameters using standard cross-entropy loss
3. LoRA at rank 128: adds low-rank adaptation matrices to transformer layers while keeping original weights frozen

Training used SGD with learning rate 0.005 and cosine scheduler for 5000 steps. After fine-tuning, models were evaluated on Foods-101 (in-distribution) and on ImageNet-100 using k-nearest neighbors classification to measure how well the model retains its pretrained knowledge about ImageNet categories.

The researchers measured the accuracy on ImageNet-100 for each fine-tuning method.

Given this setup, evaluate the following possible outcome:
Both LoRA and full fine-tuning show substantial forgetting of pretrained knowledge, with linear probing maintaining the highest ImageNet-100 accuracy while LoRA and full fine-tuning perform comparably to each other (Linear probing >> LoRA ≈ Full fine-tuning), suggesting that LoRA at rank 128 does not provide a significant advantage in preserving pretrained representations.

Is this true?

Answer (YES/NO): NO